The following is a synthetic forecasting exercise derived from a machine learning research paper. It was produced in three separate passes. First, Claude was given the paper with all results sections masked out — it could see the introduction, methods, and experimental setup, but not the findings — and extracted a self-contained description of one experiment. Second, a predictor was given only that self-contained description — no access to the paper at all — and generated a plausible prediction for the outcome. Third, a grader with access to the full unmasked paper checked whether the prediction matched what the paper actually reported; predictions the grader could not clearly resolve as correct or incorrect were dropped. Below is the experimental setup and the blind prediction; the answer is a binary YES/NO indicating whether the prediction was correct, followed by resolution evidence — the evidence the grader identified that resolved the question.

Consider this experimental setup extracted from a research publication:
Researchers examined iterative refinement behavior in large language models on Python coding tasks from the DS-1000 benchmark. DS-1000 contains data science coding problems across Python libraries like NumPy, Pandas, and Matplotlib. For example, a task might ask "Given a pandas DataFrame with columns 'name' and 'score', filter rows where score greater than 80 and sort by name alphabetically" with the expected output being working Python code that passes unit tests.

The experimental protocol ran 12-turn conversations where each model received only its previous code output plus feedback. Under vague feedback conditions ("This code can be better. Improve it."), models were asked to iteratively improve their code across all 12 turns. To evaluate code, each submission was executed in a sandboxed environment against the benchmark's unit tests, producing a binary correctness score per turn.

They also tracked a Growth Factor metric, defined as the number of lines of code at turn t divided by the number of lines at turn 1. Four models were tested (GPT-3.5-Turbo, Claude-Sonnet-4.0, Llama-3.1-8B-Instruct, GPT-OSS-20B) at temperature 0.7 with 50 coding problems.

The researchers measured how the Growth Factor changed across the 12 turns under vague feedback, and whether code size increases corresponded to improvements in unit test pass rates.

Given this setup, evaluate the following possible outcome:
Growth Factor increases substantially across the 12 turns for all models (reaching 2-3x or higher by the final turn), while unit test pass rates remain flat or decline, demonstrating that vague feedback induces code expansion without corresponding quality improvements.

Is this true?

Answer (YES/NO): YES